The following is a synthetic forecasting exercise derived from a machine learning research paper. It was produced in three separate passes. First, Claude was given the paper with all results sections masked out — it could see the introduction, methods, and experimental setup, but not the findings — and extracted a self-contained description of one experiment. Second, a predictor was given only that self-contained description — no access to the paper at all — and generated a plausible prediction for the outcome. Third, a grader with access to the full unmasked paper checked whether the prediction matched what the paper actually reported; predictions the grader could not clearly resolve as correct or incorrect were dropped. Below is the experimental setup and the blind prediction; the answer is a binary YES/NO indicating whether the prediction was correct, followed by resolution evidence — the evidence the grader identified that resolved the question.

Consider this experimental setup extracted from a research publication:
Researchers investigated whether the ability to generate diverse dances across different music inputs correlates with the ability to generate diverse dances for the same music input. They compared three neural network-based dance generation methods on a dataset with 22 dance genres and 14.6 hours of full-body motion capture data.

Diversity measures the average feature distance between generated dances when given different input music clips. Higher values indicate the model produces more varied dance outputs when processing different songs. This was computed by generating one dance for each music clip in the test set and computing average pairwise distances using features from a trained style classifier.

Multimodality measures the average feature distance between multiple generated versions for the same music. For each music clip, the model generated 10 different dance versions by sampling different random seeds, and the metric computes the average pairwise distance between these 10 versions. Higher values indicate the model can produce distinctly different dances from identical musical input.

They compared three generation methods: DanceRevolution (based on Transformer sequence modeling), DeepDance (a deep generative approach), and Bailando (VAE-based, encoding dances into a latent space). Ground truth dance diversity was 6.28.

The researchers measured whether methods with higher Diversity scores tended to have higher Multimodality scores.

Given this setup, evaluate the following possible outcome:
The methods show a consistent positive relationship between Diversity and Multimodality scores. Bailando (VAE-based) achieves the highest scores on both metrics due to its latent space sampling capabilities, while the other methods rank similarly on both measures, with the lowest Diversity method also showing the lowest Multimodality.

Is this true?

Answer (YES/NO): NO